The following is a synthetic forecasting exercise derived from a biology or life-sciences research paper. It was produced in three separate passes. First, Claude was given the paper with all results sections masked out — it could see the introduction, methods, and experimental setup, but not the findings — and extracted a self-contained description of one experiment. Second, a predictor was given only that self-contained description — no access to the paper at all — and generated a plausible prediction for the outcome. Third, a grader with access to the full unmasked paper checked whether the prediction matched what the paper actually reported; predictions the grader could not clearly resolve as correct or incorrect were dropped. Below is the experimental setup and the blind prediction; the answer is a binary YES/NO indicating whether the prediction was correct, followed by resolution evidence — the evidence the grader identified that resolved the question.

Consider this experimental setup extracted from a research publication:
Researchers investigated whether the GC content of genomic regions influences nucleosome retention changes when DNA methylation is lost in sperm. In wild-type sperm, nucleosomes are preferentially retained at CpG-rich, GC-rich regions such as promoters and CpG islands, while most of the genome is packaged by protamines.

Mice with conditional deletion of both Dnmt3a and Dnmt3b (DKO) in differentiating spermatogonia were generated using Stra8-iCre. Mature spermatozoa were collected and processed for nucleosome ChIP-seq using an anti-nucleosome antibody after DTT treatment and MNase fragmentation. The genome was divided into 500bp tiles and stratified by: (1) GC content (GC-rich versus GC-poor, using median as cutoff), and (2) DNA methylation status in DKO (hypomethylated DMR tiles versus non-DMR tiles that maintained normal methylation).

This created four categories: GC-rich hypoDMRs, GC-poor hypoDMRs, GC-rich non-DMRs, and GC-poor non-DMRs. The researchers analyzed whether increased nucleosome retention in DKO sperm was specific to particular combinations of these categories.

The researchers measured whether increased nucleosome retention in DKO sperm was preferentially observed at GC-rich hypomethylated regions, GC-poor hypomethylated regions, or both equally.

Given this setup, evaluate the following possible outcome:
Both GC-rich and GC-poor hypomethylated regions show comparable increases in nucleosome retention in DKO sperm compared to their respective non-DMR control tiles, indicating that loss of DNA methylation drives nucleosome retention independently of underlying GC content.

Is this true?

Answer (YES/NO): NO